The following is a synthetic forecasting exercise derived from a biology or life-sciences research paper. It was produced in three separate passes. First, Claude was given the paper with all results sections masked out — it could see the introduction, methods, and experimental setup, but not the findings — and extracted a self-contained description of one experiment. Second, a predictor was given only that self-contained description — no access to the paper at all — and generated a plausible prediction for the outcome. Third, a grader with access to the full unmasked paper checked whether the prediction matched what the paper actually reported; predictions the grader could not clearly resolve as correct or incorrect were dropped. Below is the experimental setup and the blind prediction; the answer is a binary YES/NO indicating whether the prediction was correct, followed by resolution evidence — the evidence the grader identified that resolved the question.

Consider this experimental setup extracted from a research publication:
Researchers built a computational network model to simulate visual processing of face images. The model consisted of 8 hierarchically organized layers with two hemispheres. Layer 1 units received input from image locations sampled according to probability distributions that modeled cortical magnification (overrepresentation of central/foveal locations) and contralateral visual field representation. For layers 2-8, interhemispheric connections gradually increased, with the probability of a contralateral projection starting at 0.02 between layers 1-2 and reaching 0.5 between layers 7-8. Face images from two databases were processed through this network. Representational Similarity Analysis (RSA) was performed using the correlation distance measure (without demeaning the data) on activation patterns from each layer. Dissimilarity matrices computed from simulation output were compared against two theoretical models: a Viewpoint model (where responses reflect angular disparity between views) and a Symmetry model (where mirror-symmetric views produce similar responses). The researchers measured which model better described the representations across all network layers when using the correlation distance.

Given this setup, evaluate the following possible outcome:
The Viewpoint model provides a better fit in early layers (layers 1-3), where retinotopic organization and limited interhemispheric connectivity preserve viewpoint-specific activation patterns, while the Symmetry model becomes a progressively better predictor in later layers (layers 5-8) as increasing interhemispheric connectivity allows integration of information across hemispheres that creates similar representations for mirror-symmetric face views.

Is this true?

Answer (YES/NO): NO